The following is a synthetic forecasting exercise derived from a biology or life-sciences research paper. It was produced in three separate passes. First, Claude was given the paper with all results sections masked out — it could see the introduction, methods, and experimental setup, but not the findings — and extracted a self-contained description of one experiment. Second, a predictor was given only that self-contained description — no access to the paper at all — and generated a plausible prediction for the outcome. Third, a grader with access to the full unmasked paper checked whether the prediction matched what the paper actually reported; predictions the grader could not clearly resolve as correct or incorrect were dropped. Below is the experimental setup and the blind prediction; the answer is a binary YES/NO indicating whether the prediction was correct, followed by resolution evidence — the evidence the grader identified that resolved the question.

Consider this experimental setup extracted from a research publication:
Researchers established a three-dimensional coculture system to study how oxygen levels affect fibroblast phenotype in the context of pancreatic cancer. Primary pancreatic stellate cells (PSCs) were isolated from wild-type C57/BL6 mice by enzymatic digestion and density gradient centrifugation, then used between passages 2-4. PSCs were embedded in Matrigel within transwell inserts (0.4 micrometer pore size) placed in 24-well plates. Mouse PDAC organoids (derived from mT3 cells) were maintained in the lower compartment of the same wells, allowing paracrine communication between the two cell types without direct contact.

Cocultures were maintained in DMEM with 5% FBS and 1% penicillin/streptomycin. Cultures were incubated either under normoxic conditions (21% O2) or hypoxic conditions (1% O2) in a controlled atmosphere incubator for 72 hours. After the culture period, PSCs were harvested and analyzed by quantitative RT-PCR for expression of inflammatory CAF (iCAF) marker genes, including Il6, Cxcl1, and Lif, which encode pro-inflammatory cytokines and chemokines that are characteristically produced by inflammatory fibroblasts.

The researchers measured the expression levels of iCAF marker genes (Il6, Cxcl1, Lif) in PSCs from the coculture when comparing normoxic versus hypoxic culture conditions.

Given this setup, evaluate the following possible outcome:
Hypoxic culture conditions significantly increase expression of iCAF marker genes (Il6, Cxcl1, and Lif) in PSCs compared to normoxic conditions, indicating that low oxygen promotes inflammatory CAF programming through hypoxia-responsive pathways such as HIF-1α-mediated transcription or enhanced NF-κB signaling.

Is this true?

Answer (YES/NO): NO